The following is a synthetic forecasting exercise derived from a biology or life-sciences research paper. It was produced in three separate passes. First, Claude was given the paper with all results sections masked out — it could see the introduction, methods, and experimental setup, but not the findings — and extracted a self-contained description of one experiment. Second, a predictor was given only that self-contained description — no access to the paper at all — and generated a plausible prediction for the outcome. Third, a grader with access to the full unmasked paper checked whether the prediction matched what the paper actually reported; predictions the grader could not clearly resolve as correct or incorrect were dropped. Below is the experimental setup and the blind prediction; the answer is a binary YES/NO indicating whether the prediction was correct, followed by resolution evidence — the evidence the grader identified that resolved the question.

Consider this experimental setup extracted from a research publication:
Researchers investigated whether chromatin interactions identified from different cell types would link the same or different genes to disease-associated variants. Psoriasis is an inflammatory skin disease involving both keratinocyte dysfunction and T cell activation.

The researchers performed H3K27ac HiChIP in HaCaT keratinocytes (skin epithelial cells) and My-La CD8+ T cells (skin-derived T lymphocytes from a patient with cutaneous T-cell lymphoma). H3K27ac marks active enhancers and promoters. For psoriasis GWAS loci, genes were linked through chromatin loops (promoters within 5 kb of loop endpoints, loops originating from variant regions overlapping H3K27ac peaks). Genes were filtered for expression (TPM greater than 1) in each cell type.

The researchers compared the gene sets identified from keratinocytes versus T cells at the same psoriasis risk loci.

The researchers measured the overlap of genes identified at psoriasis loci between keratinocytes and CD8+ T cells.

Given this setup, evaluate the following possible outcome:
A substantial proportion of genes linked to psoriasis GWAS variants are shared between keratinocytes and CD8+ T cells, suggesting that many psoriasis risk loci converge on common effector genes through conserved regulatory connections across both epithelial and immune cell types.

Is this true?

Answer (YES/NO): NO